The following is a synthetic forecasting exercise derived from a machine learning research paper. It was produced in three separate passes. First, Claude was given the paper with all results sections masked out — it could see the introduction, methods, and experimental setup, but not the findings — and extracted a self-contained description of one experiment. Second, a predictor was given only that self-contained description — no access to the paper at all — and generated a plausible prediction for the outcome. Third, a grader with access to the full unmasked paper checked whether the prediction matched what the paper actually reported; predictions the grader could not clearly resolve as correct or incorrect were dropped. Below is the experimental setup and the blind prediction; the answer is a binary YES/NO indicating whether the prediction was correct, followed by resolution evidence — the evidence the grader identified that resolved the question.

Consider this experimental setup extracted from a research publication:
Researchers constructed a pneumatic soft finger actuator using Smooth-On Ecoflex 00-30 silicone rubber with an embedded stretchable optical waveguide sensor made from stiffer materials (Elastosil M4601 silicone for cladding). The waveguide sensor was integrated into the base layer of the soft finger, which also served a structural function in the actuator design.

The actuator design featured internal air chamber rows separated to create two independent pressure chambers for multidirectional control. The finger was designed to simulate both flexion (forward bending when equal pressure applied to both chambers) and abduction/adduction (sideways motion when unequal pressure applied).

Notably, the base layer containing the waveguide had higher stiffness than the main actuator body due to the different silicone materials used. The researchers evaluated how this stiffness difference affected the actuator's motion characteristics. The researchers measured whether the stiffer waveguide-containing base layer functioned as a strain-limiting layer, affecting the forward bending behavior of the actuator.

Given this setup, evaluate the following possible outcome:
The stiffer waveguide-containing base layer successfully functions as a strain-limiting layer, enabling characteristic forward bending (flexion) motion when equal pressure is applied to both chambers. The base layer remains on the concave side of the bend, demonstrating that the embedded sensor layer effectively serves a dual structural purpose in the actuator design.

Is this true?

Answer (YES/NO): YES